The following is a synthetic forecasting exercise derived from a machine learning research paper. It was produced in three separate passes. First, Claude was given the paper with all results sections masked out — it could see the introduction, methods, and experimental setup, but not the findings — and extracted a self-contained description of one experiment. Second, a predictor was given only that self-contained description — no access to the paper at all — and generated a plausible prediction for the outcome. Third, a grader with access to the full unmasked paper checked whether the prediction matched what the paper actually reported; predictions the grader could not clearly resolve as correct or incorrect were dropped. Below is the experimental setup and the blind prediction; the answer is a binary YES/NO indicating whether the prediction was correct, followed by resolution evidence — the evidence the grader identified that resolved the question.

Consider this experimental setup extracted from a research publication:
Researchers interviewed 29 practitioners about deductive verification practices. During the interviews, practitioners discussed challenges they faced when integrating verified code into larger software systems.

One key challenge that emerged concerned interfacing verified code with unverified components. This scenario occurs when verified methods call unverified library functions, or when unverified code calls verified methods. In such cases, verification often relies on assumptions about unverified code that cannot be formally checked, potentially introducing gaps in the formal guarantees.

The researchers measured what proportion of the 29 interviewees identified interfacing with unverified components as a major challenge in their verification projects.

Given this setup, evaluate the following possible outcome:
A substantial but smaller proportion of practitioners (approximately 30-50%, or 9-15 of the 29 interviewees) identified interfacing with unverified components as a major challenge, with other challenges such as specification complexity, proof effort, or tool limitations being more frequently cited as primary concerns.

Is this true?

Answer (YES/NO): NO